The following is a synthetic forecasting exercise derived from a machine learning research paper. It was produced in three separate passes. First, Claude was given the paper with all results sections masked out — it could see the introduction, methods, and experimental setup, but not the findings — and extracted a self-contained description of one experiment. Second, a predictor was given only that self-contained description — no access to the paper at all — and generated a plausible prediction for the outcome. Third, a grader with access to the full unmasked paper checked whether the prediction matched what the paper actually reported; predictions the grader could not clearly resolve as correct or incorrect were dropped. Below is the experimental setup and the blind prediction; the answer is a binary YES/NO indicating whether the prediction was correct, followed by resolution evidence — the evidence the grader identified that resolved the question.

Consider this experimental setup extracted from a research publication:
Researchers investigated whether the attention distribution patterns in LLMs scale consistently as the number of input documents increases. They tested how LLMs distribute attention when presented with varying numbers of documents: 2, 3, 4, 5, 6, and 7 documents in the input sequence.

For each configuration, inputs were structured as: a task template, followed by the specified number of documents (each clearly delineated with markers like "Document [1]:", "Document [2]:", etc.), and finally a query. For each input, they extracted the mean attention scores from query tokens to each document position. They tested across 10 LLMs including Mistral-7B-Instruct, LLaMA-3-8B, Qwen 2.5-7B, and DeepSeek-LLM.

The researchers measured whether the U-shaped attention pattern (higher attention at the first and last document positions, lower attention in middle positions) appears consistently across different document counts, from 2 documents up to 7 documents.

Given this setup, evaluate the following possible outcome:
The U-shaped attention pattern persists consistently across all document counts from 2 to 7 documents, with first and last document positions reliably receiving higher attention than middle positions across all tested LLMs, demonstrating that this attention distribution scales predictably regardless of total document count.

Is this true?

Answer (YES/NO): YES